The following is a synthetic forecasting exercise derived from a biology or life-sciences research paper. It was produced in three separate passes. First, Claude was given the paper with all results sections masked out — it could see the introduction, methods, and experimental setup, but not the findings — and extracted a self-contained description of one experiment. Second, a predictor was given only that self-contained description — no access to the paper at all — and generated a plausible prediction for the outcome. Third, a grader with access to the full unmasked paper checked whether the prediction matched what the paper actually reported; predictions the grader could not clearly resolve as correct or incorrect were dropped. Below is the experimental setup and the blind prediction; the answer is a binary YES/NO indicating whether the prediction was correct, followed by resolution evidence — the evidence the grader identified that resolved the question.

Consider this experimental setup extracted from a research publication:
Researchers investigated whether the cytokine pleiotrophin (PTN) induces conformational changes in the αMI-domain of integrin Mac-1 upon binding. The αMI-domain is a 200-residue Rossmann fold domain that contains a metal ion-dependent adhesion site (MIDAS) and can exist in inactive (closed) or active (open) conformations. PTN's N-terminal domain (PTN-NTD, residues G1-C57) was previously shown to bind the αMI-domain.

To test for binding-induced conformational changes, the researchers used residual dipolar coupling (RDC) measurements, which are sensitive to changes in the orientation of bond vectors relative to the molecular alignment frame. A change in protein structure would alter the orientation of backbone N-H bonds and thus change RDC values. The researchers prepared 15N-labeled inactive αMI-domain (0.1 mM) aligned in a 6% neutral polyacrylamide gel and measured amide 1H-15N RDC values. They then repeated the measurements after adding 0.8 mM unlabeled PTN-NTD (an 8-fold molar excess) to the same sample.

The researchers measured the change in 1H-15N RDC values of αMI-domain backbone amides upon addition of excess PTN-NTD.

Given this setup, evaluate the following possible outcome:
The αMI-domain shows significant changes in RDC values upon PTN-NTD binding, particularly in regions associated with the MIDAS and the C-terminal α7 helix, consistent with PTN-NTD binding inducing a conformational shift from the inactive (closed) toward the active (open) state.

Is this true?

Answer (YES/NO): NO